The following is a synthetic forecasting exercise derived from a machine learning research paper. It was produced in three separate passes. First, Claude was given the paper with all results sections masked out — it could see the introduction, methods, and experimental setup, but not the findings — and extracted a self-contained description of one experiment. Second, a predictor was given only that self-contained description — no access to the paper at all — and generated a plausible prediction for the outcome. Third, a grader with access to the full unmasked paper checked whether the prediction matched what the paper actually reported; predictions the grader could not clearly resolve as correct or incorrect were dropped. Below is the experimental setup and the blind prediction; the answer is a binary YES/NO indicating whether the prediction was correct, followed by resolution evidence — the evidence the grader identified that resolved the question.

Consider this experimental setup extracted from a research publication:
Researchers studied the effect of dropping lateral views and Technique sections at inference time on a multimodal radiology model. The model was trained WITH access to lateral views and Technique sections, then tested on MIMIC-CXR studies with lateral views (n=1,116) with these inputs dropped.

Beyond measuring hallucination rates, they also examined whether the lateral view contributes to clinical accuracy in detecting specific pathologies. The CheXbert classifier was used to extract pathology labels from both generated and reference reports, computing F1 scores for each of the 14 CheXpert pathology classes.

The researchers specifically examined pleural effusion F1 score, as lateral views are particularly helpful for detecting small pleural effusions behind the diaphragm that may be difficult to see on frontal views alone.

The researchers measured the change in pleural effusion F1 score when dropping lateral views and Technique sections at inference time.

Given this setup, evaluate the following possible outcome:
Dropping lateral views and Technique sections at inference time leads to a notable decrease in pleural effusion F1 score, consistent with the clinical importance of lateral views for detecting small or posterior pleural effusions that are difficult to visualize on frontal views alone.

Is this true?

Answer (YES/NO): YES